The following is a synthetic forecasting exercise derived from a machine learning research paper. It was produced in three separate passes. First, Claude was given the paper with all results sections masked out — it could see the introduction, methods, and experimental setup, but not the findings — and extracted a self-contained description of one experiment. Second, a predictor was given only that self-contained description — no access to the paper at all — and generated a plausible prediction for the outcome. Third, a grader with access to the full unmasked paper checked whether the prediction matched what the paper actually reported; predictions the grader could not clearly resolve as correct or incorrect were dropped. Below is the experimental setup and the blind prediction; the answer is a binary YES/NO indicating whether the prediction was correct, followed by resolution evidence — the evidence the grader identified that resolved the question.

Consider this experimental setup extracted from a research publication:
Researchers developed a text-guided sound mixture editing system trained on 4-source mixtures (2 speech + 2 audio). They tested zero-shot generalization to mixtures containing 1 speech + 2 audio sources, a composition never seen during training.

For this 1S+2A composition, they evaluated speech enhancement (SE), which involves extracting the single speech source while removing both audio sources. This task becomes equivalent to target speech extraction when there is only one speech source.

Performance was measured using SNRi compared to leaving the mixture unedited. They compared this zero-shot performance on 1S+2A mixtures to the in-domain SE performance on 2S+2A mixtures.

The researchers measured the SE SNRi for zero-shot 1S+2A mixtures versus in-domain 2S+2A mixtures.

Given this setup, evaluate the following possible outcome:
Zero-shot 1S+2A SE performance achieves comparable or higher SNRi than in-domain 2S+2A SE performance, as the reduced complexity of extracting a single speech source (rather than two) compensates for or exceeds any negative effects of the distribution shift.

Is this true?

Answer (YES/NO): YES